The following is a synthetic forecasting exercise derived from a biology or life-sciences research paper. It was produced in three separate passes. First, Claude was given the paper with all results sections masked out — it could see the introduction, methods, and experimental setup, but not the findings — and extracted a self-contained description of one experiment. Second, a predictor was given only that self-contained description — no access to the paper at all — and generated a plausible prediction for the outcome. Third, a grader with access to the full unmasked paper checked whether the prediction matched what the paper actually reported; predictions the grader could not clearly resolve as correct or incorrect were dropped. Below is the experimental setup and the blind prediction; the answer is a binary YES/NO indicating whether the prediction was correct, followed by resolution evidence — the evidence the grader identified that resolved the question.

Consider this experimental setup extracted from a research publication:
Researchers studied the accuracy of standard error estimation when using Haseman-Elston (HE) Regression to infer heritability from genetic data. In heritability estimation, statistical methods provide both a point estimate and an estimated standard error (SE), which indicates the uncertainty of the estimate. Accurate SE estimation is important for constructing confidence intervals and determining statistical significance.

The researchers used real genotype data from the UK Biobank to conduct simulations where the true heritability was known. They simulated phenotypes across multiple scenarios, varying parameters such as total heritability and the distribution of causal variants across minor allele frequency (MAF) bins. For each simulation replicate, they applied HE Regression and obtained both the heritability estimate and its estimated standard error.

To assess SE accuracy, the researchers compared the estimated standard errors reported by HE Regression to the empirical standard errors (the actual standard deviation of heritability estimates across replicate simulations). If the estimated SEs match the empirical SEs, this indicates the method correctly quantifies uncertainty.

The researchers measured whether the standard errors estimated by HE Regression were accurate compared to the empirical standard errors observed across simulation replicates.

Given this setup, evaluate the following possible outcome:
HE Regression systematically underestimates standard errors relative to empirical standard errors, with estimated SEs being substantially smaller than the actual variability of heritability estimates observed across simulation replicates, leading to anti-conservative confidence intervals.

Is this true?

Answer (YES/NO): NO